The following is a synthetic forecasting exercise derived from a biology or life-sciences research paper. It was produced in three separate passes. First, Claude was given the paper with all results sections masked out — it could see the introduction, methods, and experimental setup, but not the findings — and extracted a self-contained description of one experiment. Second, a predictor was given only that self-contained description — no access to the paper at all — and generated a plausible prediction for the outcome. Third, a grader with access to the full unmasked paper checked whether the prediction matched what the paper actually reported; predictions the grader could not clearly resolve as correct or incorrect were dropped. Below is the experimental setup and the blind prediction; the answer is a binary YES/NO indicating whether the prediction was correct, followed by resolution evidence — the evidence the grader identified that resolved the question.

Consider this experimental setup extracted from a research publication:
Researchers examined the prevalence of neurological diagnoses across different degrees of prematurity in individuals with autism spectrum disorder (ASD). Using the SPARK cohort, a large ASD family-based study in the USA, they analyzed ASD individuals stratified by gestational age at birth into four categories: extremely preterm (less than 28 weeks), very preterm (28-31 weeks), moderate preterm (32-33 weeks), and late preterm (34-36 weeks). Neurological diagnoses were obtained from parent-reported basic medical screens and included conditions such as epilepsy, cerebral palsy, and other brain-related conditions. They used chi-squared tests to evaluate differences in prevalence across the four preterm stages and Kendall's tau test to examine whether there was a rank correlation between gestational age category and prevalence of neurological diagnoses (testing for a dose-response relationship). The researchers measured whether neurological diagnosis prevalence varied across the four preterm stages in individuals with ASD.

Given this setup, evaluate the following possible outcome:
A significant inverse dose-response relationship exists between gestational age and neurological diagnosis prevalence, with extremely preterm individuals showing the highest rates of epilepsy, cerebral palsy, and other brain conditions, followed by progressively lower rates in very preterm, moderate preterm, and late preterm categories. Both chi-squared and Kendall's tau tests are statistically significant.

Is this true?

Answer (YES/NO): YES